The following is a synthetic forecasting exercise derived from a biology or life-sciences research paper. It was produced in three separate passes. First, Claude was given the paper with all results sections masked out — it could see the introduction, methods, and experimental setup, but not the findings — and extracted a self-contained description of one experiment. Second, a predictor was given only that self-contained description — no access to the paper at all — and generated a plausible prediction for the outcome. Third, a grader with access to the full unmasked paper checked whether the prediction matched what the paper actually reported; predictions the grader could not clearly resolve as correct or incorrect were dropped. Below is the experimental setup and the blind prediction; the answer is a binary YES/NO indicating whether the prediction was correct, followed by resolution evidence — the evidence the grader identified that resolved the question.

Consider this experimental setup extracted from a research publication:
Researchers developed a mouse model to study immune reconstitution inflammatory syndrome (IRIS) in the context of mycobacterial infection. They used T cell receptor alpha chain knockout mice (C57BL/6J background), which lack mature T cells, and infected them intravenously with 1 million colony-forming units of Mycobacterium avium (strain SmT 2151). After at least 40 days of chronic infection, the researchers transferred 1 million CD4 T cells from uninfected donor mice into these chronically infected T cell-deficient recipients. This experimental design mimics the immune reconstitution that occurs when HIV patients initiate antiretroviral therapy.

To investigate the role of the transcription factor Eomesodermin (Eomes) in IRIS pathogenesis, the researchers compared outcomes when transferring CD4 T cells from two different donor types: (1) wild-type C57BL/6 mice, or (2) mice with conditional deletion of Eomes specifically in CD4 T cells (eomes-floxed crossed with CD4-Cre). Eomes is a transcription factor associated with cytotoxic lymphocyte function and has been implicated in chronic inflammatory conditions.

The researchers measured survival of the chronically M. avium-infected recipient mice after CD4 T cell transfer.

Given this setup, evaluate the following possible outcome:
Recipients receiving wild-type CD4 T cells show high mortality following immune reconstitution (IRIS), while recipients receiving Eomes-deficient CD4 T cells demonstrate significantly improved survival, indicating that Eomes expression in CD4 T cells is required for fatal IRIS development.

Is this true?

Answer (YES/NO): YES